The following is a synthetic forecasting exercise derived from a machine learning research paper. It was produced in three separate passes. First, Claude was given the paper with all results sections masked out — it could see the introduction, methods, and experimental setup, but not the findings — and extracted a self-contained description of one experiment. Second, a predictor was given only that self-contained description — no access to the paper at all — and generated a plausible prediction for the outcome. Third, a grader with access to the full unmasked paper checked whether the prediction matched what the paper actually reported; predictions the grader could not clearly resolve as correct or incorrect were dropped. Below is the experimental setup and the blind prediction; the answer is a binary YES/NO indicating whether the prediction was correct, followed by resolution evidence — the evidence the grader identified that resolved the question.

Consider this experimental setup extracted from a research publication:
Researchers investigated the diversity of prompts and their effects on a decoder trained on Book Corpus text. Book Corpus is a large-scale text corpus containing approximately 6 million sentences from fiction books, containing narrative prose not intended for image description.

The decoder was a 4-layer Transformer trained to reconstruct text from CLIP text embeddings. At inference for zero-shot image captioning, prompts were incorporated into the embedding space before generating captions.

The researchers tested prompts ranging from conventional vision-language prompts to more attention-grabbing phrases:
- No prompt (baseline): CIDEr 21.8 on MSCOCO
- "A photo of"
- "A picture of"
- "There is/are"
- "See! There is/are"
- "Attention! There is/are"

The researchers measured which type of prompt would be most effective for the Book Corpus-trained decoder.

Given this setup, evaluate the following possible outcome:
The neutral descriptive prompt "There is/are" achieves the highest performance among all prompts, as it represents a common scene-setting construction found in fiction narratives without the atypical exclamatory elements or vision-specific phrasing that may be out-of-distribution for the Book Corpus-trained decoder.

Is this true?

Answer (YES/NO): NO